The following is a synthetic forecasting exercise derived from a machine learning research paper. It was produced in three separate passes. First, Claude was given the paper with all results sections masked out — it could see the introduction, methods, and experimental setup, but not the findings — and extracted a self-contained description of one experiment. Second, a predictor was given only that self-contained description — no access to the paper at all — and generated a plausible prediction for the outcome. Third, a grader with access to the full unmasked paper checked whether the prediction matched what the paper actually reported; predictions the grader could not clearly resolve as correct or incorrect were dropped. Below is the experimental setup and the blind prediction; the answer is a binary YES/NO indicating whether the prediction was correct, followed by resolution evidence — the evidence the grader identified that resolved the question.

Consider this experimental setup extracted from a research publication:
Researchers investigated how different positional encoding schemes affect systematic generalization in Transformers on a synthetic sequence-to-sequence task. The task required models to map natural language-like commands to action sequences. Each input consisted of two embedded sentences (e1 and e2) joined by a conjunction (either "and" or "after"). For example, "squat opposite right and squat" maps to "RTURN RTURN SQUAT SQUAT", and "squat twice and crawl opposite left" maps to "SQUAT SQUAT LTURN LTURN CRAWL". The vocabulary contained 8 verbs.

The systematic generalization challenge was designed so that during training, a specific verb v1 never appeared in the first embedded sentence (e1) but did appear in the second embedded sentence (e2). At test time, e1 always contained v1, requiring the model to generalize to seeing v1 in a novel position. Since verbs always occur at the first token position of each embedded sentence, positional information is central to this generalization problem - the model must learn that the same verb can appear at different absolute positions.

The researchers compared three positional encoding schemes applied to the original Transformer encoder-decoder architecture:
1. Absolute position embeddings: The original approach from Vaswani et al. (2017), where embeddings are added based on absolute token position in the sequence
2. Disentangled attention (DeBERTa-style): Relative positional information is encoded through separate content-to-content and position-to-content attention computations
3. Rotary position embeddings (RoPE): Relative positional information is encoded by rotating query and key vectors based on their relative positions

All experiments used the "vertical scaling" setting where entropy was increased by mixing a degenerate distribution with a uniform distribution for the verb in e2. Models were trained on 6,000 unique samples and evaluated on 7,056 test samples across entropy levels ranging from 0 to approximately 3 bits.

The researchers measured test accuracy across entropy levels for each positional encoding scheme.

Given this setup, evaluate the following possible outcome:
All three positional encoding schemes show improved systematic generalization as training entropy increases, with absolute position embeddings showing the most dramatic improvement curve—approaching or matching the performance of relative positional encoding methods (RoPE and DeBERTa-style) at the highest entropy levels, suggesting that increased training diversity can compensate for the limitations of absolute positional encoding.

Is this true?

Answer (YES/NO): NO